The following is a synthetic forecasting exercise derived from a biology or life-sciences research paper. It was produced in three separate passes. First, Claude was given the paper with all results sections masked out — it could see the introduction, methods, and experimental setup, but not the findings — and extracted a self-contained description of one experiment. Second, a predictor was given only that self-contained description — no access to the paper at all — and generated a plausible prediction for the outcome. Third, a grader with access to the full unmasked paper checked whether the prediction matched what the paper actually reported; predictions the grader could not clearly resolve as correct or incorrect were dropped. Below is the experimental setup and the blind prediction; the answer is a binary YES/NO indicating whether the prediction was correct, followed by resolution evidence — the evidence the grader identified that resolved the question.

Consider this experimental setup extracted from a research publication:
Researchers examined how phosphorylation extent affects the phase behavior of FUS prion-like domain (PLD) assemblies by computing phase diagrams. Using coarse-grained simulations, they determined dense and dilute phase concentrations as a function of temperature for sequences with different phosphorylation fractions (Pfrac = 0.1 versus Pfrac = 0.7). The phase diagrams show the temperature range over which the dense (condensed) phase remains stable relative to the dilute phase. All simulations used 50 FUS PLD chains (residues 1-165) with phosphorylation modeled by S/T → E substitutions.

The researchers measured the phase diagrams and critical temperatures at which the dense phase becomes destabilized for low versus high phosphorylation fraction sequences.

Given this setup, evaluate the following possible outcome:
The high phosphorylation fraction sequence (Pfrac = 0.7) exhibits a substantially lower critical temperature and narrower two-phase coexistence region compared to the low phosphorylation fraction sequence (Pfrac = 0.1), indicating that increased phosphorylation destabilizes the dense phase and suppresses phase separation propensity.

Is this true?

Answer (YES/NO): YES